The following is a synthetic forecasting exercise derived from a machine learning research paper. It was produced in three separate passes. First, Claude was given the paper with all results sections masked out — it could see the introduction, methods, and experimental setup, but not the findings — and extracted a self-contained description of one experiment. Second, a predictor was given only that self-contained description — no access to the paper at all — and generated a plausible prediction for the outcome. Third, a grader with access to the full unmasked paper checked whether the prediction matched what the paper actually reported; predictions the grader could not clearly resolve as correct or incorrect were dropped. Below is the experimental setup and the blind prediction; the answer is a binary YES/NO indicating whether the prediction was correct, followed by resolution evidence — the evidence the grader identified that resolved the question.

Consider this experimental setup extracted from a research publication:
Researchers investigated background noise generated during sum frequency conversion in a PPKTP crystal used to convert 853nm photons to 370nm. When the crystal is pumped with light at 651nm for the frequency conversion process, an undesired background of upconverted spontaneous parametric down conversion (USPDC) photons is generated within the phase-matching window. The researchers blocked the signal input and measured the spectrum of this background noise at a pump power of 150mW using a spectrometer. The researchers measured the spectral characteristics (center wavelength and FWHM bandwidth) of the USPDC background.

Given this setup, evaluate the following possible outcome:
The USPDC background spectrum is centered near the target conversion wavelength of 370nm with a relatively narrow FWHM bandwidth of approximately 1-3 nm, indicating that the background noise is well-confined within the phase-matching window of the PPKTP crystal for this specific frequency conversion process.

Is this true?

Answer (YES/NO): YES